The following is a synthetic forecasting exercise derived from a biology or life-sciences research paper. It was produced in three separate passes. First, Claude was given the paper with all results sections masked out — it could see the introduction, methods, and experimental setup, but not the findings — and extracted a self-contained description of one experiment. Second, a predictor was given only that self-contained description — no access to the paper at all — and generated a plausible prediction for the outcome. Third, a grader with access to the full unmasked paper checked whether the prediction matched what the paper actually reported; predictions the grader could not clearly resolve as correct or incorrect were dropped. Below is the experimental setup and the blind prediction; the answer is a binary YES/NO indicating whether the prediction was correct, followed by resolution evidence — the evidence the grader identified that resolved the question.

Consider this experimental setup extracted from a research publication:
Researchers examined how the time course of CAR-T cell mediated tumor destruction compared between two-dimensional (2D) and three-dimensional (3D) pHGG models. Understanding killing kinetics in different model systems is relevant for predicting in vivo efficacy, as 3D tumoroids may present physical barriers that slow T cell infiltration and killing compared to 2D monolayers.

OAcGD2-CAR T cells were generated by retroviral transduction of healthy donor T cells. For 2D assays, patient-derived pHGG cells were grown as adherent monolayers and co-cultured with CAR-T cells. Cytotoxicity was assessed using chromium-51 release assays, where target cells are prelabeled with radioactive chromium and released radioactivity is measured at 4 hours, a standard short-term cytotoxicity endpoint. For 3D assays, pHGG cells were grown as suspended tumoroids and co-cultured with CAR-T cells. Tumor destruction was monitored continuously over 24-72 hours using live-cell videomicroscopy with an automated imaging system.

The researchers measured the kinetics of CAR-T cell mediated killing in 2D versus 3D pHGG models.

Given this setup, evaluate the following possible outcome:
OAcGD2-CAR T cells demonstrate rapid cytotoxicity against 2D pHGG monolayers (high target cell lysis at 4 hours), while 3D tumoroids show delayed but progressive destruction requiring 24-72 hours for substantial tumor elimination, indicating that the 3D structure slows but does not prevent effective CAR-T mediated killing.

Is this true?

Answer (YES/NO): YES